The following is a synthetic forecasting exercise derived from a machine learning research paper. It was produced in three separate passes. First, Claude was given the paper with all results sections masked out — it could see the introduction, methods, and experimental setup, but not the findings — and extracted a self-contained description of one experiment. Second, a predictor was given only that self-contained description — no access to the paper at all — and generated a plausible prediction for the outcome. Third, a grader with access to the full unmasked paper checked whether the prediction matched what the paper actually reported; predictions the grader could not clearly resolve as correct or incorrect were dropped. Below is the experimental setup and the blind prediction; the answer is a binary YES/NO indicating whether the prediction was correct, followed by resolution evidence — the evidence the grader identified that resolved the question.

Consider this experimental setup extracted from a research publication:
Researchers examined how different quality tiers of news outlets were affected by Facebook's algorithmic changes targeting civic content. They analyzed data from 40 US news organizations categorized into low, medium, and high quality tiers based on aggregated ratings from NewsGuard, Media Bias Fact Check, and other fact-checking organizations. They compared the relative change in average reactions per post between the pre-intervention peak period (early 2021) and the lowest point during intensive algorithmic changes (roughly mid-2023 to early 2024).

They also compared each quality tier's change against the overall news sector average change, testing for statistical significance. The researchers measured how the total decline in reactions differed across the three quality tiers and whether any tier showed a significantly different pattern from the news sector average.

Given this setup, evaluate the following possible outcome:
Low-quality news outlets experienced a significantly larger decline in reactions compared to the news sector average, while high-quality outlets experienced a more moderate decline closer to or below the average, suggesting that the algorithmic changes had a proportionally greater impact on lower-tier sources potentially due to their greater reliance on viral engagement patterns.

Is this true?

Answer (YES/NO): NO